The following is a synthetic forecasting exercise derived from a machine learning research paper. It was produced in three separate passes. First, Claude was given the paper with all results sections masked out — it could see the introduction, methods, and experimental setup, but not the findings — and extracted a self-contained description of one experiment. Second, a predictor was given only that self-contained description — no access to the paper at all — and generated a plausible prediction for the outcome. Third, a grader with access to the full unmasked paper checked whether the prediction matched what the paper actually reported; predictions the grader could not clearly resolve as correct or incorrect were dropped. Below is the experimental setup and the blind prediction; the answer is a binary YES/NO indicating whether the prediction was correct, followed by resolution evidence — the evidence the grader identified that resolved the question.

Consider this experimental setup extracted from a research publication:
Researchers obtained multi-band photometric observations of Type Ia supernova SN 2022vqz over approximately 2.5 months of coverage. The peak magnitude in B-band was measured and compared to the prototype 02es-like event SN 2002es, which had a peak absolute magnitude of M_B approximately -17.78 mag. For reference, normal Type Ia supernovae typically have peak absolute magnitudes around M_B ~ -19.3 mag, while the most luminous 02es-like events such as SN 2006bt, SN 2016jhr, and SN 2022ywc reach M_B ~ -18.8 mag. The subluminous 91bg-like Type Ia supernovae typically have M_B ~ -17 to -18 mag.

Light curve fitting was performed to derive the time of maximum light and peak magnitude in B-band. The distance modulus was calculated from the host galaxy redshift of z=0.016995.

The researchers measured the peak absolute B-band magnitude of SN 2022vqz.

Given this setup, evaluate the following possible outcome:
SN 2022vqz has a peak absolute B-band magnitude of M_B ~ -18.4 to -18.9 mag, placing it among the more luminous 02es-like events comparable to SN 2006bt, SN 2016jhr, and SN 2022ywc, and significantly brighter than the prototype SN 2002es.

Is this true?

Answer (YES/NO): NO